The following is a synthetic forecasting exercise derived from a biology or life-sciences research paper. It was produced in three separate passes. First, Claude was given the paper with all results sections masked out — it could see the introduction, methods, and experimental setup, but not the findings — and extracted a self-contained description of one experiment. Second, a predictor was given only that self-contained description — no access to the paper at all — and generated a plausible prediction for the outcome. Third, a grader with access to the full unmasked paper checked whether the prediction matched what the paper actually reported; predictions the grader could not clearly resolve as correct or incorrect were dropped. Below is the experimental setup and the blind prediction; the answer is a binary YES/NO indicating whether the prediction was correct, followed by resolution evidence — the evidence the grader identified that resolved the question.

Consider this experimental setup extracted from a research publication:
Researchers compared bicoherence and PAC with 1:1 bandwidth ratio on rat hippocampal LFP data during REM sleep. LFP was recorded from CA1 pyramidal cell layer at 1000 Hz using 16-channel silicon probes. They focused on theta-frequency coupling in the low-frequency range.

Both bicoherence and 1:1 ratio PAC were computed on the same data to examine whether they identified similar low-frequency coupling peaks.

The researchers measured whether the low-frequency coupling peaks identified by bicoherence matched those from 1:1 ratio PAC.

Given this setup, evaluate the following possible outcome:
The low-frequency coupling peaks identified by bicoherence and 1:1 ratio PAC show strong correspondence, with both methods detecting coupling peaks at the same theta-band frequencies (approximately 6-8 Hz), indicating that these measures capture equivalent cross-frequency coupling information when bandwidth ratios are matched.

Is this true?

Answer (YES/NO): NO